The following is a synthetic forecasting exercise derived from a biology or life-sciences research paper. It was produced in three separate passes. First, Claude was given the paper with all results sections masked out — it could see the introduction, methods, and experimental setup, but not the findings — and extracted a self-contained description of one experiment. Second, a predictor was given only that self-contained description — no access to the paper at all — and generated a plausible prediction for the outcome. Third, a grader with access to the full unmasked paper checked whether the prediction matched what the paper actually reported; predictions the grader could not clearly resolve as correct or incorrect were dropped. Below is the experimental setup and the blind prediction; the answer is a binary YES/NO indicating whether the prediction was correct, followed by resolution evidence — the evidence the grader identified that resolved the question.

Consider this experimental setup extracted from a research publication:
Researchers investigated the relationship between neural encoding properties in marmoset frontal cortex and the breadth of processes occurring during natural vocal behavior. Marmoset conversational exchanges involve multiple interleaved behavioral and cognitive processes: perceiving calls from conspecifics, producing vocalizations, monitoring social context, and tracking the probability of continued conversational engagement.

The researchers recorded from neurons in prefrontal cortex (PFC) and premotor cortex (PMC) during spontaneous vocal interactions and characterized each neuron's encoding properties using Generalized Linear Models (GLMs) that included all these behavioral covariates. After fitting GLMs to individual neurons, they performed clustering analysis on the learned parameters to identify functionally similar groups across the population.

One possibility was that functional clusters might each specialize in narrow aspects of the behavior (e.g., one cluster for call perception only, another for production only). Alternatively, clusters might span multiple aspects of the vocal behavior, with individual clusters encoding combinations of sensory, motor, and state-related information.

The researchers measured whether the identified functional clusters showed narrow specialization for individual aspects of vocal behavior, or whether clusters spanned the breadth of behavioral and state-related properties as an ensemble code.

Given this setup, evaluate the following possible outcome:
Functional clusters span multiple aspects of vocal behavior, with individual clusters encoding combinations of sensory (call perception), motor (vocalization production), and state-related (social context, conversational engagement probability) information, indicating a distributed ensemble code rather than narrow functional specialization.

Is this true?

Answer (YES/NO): NO